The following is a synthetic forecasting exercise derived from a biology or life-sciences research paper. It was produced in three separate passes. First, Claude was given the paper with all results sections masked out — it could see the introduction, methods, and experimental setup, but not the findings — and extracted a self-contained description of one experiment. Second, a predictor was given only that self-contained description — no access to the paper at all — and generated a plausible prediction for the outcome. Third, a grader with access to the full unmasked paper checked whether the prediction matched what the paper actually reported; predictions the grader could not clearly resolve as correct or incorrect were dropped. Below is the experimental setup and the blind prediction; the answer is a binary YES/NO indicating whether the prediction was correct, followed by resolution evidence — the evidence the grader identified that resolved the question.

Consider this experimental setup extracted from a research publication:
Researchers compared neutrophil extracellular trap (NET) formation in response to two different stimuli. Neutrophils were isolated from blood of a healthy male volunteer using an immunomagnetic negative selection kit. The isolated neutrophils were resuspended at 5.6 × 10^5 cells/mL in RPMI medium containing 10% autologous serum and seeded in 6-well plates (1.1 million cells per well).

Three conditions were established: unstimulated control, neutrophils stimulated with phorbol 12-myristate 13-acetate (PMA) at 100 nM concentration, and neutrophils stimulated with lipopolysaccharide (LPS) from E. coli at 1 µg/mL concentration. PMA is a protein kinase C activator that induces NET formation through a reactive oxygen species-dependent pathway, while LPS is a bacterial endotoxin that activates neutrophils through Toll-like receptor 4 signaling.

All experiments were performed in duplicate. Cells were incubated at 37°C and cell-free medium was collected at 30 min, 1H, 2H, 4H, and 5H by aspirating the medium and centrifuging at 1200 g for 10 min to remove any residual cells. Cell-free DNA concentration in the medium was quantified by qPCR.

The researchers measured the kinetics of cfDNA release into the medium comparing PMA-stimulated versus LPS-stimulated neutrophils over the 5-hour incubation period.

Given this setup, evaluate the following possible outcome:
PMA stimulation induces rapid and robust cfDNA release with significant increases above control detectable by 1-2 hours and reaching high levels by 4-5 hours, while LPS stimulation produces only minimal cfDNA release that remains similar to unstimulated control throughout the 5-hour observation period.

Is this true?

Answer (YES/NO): NO